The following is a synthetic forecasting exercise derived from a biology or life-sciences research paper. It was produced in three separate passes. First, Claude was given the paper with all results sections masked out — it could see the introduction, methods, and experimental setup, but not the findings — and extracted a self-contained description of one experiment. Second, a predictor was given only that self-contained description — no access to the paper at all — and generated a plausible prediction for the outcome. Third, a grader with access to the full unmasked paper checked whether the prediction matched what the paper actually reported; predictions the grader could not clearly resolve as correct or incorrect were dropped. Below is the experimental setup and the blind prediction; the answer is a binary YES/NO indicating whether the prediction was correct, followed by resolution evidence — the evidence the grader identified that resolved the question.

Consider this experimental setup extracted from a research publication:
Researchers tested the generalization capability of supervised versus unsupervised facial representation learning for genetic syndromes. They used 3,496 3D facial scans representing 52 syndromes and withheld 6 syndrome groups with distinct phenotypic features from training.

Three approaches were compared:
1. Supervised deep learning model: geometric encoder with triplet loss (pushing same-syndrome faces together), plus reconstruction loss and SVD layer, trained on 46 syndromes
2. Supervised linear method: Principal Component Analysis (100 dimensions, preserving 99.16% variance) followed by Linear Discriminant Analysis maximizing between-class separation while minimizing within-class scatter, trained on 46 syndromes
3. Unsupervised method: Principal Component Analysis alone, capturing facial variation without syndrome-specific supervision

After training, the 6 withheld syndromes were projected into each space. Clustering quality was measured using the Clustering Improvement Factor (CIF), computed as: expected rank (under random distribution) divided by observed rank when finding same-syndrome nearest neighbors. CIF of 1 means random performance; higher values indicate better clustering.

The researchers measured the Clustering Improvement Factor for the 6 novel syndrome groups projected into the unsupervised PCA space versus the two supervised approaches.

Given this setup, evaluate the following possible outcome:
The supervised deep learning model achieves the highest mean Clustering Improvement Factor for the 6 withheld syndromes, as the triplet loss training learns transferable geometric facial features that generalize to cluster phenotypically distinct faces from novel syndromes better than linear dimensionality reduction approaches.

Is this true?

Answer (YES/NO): YES